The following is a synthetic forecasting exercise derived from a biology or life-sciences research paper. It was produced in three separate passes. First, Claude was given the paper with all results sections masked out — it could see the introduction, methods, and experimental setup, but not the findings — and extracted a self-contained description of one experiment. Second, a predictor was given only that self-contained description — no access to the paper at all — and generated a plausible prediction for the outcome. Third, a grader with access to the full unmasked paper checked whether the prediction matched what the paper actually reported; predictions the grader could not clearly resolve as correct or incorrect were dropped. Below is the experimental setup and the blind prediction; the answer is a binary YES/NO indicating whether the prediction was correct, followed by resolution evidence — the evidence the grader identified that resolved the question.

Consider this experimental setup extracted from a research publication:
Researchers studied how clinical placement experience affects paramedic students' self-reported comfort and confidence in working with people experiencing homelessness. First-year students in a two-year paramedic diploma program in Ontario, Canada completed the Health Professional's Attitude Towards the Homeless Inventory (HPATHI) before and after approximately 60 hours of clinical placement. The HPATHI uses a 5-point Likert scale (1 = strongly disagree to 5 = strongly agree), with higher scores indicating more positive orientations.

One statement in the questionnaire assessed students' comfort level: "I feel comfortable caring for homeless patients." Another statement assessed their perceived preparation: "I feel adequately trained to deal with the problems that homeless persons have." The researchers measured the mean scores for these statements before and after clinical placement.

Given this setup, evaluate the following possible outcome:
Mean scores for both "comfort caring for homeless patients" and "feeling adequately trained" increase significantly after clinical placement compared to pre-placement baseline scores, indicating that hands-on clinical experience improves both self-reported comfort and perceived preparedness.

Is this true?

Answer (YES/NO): NO